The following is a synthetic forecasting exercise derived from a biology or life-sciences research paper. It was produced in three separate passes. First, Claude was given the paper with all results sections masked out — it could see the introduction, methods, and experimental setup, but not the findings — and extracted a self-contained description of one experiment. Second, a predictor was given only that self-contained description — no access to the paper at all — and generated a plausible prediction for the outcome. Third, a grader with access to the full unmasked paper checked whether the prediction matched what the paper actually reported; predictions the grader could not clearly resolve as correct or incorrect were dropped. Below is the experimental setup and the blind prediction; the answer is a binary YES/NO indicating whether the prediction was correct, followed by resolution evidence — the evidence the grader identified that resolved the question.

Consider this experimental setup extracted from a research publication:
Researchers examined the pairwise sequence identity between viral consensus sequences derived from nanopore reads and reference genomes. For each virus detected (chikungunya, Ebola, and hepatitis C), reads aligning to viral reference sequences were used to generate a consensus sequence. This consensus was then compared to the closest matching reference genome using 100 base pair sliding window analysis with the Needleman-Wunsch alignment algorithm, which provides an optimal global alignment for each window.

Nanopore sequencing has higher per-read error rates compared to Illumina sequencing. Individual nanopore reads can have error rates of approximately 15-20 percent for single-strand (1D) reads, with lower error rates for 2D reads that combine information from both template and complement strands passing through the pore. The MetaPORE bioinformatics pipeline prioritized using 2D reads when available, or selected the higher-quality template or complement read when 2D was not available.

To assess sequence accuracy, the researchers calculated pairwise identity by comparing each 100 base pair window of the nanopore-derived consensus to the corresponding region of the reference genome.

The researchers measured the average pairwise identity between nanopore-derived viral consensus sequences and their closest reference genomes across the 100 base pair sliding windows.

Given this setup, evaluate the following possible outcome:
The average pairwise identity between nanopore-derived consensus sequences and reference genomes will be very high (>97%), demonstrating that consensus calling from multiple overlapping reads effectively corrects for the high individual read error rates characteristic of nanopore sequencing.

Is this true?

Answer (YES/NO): YES